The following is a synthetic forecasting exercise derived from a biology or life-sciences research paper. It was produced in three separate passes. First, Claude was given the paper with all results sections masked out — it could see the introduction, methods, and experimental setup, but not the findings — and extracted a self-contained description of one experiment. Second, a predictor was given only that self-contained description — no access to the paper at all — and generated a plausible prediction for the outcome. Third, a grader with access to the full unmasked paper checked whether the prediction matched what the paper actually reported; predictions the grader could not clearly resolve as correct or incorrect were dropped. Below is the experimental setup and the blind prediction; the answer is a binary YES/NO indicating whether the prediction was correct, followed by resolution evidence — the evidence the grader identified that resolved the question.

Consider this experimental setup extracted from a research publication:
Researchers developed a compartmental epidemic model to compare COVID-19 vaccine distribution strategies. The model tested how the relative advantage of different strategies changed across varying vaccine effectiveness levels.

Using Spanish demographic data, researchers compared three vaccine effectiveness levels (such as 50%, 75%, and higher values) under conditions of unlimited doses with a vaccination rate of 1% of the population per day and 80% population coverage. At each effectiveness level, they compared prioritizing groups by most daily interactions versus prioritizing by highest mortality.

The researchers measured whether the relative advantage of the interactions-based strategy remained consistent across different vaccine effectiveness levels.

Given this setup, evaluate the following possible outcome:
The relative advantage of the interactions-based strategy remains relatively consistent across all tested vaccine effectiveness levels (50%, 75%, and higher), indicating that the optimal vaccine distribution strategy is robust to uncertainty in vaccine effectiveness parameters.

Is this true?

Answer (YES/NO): YES